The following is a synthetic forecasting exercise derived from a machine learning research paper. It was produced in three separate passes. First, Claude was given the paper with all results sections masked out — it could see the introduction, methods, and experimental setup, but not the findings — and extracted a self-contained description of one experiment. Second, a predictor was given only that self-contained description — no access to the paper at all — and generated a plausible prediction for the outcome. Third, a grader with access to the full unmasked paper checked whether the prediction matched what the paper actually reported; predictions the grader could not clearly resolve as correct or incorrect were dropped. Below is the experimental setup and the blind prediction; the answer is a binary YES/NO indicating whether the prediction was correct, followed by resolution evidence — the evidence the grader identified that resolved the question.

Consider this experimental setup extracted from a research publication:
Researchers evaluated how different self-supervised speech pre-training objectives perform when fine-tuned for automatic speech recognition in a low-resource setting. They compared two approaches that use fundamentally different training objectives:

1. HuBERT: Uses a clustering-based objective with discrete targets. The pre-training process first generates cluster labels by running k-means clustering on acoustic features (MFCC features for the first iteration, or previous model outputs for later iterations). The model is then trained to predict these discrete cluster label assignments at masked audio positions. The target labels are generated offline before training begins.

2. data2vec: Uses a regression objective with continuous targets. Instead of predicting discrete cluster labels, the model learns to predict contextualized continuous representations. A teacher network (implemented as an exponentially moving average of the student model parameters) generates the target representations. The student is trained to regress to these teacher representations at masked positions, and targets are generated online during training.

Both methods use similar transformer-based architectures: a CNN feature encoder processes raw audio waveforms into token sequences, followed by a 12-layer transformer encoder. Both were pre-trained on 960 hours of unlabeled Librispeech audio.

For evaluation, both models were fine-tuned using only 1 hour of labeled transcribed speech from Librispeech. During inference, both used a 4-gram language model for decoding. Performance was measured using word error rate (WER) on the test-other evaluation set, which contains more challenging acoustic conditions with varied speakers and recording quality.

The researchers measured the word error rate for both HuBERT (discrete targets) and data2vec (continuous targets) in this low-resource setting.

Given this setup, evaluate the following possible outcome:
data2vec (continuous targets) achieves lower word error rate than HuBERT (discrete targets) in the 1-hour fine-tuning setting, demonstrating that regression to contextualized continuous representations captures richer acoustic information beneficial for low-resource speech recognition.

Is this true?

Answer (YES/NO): YES